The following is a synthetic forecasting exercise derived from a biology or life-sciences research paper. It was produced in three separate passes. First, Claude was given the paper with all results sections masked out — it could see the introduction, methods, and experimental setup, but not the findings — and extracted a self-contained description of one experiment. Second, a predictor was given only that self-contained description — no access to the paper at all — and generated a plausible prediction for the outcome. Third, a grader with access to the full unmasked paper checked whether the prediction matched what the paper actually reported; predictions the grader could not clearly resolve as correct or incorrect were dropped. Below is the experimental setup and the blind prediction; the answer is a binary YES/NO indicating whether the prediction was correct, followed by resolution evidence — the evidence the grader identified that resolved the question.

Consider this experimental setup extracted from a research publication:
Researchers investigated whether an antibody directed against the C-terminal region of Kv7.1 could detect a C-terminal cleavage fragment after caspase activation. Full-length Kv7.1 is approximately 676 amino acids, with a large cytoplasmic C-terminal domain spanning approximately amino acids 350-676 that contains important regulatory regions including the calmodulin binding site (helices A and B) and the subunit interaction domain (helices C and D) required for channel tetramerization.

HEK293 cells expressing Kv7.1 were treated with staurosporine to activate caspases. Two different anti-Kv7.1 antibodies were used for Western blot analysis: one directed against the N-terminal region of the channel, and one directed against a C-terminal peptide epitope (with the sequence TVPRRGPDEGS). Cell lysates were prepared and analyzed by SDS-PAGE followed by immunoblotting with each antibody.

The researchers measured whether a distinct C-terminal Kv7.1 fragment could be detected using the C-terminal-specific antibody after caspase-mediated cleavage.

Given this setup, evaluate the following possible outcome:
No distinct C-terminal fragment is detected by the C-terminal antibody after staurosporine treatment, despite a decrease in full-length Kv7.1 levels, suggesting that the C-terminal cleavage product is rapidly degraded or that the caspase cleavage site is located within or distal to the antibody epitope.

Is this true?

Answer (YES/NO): NO